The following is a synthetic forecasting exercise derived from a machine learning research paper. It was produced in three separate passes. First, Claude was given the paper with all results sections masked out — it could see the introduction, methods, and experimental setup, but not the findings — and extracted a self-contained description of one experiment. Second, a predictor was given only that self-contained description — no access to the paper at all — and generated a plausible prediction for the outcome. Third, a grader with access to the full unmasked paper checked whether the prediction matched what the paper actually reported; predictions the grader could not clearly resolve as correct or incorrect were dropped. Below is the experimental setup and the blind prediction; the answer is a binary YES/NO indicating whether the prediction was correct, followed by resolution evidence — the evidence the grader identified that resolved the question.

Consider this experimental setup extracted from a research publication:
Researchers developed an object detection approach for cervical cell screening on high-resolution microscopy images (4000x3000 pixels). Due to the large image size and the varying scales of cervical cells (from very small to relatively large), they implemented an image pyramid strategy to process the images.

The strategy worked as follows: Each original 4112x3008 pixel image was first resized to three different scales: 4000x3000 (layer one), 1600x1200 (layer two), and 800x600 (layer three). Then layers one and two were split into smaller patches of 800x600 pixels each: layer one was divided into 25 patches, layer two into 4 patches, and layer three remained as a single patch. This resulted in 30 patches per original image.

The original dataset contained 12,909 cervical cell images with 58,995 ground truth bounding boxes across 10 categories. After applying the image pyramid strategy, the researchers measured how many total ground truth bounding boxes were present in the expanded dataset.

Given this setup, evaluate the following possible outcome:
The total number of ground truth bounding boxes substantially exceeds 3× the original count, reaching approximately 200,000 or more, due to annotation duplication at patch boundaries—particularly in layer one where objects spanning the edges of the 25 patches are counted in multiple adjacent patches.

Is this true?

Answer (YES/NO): NO